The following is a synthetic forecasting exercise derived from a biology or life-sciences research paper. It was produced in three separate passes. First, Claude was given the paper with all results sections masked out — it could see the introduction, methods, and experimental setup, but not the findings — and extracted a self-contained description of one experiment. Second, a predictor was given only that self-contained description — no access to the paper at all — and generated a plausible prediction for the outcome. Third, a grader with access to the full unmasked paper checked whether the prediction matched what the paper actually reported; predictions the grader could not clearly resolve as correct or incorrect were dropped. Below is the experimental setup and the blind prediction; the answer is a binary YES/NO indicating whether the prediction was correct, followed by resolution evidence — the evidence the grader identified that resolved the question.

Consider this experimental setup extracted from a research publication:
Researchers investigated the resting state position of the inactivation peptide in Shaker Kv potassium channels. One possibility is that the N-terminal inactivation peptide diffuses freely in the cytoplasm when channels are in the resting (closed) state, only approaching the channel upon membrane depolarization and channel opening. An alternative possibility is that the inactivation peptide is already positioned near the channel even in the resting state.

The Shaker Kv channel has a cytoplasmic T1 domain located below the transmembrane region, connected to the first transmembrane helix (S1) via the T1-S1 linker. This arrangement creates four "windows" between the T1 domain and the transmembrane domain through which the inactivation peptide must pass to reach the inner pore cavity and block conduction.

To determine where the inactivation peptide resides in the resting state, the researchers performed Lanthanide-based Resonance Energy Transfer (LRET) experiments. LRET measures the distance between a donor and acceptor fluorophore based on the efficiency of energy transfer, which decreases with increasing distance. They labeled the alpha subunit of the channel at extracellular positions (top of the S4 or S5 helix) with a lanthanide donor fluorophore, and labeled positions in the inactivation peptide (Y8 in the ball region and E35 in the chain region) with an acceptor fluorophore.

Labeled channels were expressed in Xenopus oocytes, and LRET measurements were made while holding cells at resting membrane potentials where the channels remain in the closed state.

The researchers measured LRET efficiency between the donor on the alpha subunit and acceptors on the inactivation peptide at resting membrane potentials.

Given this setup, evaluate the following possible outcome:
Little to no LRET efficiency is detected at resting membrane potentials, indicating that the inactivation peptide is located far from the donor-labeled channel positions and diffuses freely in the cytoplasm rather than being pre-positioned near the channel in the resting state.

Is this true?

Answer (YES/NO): NO